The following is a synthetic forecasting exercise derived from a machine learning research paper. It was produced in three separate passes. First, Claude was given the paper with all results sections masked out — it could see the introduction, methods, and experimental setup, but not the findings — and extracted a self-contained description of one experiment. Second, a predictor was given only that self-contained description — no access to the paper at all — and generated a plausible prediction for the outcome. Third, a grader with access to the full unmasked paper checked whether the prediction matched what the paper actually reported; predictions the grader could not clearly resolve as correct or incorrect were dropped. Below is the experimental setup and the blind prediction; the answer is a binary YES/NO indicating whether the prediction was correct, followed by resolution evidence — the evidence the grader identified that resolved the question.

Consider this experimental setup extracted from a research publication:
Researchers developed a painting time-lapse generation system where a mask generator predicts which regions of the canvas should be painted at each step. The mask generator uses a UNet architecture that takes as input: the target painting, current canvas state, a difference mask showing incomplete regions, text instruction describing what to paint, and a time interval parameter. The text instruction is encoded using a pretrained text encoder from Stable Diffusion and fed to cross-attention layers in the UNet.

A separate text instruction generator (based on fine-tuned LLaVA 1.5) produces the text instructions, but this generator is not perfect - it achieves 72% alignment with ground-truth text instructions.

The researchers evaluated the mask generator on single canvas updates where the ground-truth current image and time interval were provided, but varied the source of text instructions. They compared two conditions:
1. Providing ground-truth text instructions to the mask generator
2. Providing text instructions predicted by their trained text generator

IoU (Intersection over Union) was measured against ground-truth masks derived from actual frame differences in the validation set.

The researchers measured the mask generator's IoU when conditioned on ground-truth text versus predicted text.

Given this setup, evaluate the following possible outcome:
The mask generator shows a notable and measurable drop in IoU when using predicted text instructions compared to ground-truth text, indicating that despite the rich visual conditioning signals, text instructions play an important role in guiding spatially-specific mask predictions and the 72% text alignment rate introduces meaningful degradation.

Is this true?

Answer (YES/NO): NO